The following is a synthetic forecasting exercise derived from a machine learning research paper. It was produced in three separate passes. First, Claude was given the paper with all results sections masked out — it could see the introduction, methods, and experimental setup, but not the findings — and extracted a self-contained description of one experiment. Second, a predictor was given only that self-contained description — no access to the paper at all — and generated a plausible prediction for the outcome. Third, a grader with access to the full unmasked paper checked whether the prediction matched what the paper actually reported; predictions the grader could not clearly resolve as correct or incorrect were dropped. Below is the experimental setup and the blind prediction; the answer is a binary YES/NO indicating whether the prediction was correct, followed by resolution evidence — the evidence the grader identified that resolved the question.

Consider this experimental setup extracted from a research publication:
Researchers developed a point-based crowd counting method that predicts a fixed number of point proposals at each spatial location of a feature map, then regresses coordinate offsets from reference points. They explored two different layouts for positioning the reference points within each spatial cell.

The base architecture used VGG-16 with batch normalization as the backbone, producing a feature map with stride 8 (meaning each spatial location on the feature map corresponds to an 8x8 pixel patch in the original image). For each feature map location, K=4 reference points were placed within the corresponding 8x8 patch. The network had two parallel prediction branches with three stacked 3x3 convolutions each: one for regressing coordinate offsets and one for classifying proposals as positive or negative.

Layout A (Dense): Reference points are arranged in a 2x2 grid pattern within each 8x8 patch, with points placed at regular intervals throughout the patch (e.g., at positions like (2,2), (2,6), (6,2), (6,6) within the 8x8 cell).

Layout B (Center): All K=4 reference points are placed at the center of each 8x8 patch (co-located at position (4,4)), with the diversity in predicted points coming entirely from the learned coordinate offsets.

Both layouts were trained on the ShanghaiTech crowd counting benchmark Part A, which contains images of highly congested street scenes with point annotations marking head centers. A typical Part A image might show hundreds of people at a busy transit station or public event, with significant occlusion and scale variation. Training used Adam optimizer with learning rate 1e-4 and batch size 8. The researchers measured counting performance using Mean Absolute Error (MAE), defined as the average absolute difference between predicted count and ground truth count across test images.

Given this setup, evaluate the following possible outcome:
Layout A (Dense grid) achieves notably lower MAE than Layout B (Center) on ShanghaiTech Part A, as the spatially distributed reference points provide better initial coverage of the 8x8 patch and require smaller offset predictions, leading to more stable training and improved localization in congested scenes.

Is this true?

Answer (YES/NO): NO